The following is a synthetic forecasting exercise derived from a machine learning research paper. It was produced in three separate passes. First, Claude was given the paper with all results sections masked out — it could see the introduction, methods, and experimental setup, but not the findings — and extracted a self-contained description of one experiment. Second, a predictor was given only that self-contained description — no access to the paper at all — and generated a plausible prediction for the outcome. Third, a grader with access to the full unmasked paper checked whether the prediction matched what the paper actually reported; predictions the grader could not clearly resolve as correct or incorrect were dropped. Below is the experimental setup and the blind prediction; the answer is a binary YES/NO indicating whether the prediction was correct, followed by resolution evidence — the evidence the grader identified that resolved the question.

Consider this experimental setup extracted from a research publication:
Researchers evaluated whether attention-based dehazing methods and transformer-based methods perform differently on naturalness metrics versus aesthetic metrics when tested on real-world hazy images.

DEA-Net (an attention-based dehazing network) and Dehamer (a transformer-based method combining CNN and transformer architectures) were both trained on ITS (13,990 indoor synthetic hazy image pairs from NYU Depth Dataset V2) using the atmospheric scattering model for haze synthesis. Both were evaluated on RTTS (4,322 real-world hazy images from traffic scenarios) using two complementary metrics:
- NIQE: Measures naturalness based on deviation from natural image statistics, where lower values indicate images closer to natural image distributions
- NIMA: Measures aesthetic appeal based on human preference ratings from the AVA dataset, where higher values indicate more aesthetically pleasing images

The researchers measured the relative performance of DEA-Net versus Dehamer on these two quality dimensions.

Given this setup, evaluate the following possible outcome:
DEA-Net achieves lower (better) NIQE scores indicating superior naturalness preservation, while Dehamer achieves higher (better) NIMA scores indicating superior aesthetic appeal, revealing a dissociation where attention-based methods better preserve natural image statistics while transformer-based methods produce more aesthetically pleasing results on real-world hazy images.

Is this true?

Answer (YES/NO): NO